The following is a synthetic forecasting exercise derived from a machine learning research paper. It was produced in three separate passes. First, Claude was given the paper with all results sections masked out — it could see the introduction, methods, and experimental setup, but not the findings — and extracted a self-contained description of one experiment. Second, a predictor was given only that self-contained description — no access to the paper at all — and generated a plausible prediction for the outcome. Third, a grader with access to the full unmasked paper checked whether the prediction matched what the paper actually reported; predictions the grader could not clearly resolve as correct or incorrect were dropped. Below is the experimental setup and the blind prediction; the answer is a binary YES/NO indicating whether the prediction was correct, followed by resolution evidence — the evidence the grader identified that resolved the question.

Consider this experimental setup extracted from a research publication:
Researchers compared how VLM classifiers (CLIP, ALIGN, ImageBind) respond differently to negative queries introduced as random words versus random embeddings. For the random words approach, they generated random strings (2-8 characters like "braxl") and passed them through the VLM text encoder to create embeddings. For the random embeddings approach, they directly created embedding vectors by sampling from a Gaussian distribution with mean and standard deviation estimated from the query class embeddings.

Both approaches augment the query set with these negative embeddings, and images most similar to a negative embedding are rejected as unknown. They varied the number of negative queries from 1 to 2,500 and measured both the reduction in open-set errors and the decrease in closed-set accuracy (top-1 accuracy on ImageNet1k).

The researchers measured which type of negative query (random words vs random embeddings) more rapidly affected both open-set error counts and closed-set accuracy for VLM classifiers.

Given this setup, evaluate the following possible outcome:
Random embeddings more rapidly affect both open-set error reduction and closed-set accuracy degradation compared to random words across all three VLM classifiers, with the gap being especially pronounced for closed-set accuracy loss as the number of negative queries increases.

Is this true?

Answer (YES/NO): NO